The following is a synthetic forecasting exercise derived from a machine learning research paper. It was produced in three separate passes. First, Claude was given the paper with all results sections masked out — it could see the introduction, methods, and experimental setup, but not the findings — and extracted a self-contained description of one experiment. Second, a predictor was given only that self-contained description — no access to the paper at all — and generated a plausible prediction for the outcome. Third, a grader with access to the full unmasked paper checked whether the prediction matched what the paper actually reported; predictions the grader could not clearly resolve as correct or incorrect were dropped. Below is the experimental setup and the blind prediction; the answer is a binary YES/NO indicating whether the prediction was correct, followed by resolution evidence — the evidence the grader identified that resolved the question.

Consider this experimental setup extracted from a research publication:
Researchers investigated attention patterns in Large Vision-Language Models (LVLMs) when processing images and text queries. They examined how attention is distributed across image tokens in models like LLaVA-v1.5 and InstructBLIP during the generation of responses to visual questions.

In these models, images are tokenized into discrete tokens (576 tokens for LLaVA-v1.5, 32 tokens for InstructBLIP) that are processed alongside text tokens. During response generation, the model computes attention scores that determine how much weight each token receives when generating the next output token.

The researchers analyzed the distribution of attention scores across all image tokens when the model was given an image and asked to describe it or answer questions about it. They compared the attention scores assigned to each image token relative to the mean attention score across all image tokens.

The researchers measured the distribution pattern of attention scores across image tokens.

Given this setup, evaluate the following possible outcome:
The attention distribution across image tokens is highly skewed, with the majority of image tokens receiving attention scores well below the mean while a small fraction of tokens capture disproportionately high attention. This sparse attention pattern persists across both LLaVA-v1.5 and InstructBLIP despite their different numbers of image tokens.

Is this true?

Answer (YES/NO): YES